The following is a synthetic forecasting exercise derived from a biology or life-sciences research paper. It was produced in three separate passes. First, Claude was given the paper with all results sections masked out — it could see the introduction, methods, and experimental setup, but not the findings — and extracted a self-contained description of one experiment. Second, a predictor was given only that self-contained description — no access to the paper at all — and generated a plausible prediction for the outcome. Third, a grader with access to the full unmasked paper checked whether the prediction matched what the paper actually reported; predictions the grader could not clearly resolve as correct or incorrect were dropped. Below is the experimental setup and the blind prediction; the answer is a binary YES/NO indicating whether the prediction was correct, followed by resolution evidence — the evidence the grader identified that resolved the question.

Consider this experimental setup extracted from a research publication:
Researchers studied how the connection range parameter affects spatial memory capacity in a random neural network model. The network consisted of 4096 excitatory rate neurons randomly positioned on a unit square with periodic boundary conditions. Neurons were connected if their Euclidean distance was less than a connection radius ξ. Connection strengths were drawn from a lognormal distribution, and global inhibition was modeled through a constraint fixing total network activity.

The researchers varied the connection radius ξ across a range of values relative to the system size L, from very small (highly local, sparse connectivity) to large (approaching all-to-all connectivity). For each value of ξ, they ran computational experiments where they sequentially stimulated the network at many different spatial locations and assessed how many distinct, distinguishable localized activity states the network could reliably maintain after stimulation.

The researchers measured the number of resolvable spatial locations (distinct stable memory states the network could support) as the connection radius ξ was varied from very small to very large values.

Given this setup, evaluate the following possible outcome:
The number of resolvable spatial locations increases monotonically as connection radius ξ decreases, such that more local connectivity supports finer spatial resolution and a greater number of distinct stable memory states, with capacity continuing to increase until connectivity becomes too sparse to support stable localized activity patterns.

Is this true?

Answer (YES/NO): NO